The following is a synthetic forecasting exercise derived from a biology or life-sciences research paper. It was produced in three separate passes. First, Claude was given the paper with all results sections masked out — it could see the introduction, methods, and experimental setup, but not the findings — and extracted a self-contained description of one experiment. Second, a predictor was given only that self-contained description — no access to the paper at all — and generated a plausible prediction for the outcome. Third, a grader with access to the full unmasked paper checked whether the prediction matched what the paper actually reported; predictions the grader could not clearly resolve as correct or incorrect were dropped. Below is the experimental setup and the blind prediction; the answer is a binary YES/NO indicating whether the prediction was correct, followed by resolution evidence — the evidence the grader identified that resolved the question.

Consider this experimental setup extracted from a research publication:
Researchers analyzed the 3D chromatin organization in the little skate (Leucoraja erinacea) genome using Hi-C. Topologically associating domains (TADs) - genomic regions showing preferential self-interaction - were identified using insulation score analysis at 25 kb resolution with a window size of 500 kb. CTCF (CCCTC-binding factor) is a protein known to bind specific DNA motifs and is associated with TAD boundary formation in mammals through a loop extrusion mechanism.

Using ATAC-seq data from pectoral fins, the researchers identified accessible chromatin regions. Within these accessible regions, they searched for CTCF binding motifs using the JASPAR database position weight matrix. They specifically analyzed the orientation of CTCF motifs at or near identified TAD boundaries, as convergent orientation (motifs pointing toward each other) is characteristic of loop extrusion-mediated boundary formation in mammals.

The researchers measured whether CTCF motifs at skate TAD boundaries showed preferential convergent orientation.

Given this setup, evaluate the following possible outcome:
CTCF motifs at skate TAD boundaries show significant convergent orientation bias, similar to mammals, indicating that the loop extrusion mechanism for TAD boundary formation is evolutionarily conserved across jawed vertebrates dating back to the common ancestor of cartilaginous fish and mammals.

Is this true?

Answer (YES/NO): YES